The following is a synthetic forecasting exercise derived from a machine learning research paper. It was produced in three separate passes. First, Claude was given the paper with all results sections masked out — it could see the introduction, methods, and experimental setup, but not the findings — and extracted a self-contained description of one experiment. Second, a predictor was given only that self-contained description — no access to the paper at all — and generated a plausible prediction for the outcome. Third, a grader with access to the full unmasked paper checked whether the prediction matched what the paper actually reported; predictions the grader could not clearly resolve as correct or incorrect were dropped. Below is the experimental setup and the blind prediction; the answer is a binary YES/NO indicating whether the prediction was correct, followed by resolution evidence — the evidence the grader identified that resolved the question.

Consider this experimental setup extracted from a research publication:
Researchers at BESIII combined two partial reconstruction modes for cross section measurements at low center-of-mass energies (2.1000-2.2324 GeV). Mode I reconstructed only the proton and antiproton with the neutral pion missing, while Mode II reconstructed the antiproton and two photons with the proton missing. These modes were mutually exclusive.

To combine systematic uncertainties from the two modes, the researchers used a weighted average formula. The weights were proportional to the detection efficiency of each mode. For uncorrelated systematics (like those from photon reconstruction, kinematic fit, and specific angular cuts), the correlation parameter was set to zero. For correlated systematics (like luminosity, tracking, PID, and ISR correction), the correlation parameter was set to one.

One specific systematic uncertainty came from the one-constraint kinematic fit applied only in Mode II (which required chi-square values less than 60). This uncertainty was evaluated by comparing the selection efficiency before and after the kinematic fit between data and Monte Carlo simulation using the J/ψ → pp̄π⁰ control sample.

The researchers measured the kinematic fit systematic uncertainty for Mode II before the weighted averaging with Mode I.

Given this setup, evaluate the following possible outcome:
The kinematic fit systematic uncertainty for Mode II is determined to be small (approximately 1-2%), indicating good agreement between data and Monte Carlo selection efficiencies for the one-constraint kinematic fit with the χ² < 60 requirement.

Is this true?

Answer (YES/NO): NO